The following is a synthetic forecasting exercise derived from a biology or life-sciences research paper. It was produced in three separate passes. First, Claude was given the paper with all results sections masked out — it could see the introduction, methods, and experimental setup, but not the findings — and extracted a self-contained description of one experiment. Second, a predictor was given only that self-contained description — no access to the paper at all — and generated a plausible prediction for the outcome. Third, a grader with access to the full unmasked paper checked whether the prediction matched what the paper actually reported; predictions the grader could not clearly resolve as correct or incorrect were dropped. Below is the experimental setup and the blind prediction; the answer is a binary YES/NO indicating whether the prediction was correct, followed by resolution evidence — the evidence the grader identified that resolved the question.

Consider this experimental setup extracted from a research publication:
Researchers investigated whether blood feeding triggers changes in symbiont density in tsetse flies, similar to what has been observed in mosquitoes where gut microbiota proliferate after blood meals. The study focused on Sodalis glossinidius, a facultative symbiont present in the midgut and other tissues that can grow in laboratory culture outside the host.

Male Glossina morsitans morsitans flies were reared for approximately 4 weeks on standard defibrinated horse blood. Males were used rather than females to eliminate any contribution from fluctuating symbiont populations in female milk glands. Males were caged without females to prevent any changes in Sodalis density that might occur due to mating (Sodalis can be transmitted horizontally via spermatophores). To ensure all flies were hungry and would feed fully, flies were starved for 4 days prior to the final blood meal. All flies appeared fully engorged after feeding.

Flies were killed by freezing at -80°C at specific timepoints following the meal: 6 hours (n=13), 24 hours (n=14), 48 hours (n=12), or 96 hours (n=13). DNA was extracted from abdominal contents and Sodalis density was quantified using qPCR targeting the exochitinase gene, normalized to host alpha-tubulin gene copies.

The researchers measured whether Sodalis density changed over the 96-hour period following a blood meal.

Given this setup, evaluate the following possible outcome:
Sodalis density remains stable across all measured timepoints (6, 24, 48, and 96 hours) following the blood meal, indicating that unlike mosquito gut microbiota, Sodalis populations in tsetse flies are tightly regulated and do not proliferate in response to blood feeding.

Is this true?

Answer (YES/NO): YES